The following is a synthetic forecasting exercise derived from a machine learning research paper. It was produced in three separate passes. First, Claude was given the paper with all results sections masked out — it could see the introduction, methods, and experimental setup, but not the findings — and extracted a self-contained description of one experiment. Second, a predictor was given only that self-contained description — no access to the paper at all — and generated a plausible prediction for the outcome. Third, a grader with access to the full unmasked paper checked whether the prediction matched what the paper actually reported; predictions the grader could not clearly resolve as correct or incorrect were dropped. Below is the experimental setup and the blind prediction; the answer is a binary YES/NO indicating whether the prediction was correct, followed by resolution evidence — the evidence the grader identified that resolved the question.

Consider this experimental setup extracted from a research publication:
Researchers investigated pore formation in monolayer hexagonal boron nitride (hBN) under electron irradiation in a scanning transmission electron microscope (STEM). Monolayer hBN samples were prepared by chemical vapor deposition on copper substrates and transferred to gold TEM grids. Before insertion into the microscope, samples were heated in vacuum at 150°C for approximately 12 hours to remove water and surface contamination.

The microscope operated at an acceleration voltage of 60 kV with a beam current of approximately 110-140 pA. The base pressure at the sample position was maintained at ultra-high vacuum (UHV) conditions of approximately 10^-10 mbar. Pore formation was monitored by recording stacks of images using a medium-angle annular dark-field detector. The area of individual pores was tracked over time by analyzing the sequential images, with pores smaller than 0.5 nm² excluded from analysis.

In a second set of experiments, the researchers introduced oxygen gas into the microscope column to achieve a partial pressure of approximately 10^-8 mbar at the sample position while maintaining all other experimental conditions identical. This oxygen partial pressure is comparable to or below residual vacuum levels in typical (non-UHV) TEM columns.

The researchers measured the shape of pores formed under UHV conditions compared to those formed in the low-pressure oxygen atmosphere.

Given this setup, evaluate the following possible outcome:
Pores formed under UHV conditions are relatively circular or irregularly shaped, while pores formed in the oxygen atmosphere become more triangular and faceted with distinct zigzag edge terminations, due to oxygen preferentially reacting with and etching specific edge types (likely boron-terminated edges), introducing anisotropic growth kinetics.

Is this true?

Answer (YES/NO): YES